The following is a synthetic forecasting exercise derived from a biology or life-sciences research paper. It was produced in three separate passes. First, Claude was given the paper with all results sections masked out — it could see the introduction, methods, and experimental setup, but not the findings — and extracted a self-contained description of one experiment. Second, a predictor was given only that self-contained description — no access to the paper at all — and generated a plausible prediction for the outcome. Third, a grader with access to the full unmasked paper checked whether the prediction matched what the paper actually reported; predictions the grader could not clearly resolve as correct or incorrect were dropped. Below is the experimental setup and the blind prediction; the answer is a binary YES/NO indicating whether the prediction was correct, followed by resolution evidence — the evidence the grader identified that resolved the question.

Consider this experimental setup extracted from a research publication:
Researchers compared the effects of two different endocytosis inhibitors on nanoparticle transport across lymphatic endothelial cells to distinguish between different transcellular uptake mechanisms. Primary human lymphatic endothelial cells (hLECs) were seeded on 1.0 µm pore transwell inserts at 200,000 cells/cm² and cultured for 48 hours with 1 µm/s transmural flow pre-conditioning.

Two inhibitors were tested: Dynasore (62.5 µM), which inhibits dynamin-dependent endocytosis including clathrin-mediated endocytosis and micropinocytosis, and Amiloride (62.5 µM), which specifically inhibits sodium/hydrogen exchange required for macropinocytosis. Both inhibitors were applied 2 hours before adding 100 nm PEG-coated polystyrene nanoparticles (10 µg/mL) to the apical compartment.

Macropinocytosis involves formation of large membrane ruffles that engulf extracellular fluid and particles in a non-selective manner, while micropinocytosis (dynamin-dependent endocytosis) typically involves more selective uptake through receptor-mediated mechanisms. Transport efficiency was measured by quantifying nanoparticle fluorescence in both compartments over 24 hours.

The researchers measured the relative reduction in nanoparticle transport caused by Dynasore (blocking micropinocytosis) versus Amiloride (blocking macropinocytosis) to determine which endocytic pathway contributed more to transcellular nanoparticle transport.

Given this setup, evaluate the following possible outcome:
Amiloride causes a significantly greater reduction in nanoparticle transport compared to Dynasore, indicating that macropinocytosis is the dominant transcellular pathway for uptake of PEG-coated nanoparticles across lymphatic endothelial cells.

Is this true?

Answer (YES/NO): NO